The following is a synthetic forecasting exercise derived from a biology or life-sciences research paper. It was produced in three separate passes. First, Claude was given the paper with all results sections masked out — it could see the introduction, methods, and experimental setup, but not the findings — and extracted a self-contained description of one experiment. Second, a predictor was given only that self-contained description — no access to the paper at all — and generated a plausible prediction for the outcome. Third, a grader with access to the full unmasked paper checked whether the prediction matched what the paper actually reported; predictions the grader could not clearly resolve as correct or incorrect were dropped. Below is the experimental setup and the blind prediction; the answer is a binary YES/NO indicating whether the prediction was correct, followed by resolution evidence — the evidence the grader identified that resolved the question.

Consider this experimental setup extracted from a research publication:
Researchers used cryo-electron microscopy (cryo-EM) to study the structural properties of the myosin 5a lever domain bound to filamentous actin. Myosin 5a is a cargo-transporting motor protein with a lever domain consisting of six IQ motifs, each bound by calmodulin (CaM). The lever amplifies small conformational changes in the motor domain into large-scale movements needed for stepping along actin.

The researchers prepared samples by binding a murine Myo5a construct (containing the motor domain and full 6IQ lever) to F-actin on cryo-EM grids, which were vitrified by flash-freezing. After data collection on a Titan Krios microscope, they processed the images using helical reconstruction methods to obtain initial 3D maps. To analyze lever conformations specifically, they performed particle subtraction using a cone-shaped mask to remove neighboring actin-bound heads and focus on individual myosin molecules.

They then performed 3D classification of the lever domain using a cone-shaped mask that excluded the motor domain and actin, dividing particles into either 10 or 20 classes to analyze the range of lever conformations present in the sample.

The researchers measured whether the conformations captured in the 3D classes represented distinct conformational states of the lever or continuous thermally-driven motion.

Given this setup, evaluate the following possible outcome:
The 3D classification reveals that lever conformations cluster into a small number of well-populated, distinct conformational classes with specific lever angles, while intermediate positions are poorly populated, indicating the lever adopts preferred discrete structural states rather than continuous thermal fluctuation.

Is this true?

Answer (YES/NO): NO